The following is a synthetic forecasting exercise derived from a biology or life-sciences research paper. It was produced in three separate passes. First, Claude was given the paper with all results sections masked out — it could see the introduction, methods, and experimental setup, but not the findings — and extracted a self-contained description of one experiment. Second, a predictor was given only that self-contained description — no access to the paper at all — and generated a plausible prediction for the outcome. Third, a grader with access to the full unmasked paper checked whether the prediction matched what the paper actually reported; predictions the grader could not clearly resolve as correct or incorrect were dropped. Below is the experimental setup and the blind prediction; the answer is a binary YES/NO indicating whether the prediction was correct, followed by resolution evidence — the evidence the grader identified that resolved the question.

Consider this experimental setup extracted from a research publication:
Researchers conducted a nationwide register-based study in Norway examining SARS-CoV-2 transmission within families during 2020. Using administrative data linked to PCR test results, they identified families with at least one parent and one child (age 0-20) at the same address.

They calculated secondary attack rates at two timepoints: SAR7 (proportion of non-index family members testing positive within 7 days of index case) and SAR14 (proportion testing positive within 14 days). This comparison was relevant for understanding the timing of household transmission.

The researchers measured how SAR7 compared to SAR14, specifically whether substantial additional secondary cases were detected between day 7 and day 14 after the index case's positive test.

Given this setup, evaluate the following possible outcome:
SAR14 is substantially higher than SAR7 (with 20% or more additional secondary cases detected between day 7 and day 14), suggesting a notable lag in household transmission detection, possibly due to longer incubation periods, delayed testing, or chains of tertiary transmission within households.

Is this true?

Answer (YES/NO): NO